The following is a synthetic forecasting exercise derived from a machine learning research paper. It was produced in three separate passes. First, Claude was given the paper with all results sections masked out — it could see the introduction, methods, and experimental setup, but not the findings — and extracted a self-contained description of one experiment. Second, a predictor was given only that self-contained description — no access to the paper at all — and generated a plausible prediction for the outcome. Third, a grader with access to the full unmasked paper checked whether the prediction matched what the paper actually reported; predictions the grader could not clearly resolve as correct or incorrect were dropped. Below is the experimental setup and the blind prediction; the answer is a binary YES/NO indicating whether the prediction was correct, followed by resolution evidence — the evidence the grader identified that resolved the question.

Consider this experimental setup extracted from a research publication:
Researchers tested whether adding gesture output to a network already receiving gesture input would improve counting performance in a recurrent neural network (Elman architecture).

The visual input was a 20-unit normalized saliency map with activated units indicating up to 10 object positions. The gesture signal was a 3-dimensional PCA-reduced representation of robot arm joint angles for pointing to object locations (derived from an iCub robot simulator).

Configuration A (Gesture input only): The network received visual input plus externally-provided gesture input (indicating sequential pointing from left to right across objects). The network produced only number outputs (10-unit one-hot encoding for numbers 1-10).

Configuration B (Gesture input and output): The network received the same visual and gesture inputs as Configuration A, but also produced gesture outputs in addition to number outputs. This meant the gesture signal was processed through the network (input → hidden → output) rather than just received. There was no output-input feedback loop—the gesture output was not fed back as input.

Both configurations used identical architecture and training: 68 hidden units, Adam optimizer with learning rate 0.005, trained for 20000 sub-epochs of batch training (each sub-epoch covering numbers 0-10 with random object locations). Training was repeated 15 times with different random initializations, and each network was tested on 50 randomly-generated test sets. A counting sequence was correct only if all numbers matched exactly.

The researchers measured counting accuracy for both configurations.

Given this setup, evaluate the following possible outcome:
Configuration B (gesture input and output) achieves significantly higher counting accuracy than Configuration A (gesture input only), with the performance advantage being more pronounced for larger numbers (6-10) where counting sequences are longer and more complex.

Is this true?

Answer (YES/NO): NO